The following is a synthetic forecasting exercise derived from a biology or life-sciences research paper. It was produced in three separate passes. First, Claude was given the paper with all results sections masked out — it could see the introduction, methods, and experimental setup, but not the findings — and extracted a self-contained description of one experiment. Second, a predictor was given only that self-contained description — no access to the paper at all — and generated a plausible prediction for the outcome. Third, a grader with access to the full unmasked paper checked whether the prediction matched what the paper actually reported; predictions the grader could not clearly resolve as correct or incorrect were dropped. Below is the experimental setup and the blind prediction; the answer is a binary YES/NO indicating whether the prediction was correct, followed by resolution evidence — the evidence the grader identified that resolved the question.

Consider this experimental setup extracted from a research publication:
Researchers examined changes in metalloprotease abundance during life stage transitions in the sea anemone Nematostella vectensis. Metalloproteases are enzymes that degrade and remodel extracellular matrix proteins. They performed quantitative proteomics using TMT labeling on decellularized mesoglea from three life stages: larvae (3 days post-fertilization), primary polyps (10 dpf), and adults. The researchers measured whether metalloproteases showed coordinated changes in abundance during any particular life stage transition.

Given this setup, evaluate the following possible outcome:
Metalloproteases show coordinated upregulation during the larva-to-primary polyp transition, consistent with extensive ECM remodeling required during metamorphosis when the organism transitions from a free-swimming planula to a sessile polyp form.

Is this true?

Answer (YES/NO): YES